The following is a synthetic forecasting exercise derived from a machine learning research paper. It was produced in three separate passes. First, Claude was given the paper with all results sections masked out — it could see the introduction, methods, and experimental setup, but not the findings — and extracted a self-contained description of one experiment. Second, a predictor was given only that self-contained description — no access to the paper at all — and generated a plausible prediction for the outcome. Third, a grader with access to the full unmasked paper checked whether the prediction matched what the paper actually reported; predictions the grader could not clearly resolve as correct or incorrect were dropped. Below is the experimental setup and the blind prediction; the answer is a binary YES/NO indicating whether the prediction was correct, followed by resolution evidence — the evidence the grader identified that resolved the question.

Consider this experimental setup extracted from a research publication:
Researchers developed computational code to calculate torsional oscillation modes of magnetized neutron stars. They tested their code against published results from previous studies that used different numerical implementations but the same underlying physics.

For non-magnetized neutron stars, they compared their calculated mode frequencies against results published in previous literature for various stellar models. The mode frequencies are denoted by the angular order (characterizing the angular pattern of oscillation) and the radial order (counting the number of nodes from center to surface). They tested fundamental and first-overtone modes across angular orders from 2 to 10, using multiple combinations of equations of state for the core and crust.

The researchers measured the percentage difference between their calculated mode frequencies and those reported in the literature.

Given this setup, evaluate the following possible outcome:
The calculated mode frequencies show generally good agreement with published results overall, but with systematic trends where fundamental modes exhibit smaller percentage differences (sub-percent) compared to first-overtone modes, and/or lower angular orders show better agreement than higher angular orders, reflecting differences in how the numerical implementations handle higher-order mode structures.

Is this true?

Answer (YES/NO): NO